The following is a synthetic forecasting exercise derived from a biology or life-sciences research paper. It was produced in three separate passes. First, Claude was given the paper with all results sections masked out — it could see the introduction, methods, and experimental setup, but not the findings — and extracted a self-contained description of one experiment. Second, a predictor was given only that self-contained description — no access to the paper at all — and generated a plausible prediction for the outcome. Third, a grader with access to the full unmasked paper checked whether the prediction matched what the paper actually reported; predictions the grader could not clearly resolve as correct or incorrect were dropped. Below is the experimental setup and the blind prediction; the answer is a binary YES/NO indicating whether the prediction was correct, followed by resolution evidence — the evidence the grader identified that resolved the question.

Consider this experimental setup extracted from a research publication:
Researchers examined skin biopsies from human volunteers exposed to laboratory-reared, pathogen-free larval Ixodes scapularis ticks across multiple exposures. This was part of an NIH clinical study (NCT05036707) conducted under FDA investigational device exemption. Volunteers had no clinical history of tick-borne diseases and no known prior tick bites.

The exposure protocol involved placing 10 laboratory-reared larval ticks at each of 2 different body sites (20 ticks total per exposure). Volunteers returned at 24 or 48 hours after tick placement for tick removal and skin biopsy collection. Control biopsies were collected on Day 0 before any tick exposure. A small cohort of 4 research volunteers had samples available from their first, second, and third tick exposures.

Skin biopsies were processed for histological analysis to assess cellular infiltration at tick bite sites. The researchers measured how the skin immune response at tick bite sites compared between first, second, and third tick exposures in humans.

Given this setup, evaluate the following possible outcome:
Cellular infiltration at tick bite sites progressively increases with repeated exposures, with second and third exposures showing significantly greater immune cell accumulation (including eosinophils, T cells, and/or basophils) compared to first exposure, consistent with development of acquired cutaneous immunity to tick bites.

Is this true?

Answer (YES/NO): NO